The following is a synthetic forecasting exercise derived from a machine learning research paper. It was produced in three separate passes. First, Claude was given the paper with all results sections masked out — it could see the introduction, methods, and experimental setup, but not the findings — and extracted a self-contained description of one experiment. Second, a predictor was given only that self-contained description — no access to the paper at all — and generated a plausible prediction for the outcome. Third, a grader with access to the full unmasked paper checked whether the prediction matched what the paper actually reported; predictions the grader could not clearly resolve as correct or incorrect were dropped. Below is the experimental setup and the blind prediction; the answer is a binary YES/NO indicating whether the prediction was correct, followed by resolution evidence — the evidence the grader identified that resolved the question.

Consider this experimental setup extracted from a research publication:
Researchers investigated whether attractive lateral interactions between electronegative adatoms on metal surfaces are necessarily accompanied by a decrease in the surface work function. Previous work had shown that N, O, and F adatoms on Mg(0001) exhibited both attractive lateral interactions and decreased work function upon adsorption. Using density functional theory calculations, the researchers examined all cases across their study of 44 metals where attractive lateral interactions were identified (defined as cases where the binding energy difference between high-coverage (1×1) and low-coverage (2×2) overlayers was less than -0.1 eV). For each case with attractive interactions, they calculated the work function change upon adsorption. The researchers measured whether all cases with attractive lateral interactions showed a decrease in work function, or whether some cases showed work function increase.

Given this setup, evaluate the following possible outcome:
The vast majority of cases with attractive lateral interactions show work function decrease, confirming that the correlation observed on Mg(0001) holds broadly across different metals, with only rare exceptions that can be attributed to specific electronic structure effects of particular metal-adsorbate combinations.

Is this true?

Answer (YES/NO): NO